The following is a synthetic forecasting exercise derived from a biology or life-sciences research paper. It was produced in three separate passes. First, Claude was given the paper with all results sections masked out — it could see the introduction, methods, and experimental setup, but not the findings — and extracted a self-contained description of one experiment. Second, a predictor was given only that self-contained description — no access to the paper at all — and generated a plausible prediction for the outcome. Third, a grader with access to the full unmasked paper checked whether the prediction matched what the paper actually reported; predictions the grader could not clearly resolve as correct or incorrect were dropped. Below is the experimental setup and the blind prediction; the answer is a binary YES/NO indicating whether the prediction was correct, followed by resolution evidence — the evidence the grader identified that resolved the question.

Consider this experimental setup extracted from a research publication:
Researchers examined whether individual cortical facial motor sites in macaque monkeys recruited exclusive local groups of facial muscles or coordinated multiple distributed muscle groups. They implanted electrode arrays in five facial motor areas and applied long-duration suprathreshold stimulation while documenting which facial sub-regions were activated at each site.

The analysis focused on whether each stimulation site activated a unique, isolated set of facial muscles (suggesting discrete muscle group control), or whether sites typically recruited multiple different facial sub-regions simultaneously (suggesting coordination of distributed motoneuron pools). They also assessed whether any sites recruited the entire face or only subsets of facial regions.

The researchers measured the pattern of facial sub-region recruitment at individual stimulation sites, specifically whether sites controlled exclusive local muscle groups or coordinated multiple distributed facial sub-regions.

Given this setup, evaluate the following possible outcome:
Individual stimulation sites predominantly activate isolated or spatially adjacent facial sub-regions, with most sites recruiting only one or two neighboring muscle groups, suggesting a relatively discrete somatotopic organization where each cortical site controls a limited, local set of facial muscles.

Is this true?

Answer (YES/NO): NO